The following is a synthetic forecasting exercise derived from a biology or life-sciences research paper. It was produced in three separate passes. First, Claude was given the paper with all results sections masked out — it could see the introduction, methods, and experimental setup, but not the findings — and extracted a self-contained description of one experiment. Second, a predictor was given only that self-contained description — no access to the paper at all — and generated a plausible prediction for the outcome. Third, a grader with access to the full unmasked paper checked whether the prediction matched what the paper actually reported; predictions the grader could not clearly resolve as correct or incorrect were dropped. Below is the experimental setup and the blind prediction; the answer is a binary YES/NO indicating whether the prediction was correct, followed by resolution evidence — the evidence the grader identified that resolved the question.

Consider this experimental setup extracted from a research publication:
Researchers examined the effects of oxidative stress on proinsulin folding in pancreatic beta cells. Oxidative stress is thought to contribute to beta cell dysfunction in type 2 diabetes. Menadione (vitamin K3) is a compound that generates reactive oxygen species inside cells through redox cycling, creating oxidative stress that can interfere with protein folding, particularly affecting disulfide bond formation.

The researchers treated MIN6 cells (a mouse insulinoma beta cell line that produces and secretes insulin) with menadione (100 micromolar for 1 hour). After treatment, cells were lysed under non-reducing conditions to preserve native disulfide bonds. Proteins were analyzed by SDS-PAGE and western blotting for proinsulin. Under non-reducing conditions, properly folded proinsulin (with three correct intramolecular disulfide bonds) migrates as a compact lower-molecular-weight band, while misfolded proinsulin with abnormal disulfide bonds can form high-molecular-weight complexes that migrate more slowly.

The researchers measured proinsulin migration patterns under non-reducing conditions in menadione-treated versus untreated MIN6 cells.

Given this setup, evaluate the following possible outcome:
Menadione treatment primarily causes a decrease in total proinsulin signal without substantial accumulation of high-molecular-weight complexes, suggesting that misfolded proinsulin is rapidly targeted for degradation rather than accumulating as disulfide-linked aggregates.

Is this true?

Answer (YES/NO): NO